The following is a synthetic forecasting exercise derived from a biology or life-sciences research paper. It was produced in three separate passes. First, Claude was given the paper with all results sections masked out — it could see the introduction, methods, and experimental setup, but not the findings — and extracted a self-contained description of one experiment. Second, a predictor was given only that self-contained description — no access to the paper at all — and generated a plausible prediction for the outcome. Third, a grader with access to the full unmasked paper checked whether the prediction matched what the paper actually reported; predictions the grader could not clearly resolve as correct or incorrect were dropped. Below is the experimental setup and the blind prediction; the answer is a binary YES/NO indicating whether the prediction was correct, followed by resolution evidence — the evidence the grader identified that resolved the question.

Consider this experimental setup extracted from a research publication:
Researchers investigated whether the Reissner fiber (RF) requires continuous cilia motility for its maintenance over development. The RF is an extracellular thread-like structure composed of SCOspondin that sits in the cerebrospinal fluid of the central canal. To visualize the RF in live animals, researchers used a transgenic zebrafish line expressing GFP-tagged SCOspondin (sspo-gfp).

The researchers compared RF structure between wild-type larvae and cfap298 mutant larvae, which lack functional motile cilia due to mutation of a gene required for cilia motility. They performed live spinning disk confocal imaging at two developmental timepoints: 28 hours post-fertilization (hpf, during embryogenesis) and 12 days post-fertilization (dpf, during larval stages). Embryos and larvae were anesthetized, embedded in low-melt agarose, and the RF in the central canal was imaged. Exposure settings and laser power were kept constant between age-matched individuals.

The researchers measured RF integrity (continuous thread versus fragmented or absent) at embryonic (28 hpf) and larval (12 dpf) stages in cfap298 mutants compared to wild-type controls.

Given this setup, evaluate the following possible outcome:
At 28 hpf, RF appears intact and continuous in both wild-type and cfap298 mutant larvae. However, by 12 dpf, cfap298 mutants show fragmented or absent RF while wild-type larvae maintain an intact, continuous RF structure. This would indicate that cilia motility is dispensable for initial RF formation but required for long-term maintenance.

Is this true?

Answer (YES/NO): NO